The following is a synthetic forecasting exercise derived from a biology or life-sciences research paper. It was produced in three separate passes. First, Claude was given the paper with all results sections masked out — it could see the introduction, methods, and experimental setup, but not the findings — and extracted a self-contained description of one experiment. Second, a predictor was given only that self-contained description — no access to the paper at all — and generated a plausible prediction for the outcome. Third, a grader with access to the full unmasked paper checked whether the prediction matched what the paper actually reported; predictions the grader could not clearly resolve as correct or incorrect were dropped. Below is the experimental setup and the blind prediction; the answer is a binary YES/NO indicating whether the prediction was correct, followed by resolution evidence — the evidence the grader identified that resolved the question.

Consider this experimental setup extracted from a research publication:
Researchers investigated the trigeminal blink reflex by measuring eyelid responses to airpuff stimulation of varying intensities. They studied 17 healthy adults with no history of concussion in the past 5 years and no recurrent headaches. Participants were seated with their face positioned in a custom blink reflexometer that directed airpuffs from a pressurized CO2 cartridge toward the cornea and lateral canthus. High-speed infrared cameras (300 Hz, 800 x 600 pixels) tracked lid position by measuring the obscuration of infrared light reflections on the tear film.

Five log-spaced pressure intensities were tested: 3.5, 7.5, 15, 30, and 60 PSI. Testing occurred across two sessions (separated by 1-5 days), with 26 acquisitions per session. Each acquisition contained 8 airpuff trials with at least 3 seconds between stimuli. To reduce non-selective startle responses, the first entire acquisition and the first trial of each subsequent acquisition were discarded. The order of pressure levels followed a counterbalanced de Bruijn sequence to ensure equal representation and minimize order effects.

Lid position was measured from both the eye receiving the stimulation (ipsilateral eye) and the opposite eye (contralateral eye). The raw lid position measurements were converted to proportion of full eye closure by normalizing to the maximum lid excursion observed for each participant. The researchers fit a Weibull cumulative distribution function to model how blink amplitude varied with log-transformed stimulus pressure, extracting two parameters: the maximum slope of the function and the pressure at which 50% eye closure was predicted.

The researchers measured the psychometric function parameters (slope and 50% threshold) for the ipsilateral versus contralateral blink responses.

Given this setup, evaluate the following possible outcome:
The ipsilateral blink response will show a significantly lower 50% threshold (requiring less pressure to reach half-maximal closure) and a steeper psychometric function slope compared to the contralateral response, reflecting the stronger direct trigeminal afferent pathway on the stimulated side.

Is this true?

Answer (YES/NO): NO